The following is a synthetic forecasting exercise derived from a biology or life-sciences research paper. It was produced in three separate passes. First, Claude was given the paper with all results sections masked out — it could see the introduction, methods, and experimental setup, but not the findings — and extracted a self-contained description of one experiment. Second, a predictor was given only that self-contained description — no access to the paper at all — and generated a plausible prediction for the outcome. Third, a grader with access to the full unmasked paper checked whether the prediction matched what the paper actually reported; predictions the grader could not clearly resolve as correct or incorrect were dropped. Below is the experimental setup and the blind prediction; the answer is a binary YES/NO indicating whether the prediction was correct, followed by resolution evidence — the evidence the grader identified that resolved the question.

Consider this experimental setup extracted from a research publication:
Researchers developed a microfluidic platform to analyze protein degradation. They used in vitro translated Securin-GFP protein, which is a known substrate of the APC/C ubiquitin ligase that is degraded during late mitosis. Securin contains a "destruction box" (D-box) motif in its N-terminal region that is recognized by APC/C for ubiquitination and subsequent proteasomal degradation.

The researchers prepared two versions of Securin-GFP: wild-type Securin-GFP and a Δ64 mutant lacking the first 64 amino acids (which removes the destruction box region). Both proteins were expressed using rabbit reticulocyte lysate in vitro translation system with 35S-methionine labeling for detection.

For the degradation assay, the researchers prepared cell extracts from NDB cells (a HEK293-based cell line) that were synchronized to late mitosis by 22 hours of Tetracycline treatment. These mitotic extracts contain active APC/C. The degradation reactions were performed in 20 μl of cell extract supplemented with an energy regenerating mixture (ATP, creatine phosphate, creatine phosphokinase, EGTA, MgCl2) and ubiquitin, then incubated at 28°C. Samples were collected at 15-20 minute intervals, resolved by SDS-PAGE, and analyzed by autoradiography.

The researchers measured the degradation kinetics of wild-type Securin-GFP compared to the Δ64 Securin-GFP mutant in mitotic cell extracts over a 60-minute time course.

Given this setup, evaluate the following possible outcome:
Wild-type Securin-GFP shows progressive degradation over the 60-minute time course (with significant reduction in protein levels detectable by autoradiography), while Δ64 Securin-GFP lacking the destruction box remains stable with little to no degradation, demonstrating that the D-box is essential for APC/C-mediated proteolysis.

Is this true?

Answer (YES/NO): YES